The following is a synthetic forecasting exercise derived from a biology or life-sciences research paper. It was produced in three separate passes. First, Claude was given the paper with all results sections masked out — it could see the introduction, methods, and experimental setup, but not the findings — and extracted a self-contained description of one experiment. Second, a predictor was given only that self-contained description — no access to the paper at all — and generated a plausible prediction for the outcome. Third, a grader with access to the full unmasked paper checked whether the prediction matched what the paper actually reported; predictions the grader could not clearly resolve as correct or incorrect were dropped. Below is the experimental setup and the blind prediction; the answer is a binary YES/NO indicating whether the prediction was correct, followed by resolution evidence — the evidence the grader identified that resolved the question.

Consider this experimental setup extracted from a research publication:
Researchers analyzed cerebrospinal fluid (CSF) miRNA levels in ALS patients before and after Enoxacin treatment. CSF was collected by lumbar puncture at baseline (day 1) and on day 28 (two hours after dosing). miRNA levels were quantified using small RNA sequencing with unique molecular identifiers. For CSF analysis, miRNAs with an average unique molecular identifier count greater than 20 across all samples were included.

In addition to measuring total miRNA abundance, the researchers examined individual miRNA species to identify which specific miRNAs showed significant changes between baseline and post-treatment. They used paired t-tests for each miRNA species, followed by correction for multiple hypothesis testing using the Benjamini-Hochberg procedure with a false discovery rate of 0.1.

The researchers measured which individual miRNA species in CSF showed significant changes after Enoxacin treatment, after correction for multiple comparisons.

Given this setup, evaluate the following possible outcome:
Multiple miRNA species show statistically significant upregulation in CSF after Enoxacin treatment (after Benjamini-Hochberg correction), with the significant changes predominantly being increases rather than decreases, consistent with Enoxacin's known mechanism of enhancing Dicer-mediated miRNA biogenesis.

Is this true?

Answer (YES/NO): YES